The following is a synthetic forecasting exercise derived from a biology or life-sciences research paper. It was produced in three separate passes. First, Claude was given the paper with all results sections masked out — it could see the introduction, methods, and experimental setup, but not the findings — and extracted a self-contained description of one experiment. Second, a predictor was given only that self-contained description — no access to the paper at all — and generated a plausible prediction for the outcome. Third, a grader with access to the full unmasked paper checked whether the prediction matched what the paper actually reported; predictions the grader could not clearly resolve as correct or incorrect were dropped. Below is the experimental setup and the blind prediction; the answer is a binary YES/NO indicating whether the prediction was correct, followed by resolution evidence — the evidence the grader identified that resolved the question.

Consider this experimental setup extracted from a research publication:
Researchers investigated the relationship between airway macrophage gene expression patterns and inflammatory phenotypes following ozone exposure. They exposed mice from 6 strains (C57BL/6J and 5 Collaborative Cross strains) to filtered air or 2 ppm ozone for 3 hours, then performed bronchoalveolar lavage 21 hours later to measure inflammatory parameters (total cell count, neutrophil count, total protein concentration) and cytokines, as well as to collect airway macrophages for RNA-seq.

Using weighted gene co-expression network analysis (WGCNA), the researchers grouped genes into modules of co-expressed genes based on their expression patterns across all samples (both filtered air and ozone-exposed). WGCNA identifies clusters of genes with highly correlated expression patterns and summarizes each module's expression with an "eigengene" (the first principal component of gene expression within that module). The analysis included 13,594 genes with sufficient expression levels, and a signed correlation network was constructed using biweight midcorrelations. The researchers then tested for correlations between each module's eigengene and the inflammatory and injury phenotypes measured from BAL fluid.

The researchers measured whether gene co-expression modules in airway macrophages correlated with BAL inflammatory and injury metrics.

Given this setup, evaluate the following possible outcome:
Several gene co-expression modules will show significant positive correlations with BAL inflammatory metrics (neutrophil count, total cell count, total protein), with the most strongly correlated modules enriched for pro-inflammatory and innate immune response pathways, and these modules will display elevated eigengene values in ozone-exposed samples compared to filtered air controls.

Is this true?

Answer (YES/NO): NO